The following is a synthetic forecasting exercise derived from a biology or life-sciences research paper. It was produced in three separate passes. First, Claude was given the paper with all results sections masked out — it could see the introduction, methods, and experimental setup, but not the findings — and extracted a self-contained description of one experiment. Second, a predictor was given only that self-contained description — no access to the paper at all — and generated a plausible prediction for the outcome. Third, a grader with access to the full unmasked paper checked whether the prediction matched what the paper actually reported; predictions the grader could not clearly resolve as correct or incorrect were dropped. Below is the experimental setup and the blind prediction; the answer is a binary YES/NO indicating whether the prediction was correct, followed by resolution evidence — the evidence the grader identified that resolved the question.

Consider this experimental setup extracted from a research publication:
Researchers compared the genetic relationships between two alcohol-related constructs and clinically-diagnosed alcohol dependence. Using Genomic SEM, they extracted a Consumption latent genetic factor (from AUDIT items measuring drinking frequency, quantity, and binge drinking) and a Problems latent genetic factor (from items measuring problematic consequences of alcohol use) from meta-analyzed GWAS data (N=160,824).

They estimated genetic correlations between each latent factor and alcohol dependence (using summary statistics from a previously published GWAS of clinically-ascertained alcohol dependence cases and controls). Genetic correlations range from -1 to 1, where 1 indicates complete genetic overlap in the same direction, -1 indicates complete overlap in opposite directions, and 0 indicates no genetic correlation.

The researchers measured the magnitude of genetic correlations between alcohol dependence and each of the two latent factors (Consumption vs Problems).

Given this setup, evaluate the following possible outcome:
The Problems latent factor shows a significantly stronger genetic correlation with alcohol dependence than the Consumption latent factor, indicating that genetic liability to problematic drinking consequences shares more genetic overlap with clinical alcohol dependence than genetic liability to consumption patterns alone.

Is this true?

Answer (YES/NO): NO